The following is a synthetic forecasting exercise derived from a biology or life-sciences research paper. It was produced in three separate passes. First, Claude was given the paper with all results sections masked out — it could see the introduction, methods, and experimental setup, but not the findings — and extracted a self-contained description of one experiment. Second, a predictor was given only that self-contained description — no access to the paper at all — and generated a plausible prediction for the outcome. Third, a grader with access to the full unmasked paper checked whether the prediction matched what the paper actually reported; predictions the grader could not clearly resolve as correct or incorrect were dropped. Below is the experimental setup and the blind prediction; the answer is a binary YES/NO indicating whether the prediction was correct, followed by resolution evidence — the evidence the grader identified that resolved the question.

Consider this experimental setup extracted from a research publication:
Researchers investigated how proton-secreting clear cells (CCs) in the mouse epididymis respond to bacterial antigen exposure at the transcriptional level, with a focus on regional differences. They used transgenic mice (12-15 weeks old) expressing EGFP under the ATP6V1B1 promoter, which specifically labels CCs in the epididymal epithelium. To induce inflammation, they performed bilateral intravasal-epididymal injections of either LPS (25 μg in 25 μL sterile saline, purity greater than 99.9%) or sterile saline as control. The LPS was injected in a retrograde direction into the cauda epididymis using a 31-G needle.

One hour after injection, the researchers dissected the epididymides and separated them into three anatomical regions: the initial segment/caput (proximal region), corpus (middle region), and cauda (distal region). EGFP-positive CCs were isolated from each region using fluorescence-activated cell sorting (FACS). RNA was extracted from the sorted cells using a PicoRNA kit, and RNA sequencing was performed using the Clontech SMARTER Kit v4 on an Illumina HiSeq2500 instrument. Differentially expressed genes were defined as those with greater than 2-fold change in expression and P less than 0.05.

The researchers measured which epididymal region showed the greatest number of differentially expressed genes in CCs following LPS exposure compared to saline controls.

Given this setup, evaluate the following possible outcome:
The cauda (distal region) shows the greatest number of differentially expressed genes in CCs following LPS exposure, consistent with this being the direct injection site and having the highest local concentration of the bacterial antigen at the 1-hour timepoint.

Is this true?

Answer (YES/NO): YES